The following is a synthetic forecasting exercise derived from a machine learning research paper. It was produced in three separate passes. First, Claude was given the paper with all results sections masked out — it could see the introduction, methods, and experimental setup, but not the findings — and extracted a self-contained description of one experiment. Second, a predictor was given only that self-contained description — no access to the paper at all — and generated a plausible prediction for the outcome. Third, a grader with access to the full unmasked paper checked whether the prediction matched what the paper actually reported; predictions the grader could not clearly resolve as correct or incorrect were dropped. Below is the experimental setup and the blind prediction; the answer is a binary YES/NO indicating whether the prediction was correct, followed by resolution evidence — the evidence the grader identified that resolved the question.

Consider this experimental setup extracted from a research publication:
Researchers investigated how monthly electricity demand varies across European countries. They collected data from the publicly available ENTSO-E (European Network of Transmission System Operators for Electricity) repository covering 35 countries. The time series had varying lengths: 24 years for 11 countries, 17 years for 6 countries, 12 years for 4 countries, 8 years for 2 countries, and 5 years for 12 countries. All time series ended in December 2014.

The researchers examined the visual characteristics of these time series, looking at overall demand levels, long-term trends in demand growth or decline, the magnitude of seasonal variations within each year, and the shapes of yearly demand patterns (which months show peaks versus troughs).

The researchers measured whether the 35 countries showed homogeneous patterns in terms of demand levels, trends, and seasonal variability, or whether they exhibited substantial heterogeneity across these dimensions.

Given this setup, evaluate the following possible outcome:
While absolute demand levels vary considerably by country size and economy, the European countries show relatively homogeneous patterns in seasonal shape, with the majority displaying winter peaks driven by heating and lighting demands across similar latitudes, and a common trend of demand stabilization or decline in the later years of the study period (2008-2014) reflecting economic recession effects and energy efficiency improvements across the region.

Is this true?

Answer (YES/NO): NO